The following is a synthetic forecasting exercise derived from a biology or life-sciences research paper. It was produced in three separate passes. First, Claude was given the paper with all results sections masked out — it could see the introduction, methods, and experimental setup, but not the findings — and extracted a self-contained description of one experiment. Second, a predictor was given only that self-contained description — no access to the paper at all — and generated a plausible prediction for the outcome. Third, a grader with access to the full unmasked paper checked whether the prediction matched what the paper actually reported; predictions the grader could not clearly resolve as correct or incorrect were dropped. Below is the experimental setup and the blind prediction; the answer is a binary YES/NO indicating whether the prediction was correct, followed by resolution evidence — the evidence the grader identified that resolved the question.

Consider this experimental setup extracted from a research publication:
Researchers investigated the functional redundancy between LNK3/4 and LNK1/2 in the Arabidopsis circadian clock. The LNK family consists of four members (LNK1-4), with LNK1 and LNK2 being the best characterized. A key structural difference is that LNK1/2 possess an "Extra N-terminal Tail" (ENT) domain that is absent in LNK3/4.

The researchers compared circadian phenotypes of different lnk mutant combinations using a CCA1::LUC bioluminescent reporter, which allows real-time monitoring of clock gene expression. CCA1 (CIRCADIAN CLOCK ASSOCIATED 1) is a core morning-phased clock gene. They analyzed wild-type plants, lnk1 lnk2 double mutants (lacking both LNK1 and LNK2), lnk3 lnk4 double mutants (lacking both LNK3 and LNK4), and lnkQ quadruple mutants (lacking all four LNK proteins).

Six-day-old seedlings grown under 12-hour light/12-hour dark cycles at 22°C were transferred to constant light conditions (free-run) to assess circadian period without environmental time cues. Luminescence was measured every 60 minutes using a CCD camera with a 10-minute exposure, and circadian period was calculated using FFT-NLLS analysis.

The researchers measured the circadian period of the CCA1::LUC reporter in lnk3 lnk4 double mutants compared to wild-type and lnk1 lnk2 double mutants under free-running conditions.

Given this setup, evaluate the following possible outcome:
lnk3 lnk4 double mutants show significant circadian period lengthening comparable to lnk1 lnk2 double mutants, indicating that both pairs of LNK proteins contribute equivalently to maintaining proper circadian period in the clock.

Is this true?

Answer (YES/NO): NO